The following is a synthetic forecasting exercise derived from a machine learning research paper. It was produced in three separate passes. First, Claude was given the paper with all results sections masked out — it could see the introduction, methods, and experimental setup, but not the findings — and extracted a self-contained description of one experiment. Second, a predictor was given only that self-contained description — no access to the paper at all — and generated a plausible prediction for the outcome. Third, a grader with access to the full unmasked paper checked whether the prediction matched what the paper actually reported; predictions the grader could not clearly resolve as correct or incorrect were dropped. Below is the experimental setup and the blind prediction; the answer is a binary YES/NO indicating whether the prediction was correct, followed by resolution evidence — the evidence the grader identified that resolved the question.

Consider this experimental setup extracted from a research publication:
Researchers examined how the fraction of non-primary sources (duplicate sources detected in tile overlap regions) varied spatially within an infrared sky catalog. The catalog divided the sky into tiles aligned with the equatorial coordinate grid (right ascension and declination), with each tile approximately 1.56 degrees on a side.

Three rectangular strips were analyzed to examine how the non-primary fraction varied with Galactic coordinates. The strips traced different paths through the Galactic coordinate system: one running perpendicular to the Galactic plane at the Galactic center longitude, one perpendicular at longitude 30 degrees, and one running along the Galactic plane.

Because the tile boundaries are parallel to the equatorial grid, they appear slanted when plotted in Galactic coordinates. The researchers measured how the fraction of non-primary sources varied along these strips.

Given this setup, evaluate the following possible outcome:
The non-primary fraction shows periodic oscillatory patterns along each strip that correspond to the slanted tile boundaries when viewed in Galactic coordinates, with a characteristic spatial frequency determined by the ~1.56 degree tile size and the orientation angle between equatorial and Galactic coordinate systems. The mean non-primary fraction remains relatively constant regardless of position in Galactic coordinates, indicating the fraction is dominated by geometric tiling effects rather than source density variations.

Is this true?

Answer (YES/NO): YES